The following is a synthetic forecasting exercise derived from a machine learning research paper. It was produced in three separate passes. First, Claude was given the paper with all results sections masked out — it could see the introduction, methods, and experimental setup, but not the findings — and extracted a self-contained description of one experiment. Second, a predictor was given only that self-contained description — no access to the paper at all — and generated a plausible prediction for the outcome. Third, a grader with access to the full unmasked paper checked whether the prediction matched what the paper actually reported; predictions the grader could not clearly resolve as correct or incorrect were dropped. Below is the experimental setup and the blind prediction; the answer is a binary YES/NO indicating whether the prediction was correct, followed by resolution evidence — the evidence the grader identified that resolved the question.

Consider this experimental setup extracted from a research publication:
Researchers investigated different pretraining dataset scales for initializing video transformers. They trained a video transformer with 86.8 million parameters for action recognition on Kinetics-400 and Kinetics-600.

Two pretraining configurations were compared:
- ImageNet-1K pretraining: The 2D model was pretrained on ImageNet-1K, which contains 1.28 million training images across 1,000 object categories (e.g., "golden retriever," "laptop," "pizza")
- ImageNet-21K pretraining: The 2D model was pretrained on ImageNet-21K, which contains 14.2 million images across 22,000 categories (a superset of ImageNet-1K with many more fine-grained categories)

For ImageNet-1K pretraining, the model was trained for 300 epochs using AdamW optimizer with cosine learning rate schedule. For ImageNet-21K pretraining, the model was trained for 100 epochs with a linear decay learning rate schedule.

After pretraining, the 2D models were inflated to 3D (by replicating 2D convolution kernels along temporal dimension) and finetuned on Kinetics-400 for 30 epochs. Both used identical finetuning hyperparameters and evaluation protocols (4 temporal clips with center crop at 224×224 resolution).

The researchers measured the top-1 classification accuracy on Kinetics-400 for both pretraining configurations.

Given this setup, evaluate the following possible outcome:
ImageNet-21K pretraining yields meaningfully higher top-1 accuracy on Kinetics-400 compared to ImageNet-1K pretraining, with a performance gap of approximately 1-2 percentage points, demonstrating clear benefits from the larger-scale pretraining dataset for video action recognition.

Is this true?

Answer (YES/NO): YES